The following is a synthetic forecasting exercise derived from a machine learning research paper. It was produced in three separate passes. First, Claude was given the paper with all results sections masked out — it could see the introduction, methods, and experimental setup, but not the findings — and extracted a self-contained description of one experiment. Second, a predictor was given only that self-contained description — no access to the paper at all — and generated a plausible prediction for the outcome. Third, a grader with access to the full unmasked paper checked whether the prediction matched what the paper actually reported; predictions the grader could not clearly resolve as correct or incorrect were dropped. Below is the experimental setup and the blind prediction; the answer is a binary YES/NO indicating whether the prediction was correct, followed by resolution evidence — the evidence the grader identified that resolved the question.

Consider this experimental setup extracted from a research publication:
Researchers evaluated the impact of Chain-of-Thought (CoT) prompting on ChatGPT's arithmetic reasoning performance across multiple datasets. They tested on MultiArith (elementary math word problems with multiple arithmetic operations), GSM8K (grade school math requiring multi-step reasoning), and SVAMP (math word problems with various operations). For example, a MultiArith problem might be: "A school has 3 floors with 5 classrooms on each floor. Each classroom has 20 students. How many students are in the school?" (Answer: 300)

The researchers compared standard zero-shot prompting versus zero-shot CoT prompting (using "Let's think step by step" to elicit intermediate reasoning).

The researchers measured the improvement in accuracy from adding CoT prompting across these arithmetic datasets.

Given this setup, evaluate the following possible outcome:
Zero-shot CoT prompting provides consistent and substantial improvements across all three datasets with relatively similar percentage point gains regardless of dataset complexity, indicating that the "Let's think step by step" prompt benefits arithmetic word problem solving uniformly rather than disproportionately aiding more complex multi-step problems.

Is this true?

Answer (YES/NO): NO